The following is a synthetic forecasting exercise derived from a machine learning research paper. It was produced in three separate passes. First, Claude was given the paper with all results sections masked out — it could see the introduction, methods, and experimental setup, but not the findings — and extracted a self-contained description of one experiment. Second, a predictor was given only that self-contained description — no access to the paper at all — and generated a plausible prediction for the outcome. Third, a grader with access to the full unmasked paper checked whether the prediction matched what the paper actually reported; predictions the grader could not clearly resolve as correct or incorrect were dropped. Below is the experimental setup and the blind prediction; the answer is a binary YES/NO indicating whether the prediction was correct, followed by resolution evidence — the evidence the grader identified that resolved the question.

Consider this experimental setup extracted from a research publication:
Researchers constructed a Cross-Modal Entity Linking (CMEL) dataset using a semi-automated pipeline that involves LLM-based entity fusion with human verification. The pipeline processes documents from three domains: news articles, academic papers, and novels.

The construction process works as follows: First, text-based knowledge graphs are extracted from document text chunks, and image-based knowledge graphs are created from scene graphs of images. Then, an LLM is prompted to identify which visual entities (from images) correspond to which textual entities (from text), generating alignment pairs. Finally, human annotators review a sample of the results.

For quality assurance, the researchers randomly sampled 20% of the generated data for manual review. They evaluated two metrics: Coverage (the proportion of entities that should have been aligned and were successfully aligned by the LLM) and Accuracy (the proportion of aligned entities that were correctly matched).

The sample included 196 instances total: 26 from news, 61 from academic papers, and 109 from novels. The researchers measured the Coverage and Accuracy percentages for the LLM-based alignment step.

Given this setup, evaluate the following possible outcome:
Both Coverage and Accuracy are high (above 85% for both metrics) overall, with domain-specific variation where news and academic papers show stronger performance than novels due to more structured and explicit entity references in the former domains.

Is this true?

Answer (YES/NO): NO